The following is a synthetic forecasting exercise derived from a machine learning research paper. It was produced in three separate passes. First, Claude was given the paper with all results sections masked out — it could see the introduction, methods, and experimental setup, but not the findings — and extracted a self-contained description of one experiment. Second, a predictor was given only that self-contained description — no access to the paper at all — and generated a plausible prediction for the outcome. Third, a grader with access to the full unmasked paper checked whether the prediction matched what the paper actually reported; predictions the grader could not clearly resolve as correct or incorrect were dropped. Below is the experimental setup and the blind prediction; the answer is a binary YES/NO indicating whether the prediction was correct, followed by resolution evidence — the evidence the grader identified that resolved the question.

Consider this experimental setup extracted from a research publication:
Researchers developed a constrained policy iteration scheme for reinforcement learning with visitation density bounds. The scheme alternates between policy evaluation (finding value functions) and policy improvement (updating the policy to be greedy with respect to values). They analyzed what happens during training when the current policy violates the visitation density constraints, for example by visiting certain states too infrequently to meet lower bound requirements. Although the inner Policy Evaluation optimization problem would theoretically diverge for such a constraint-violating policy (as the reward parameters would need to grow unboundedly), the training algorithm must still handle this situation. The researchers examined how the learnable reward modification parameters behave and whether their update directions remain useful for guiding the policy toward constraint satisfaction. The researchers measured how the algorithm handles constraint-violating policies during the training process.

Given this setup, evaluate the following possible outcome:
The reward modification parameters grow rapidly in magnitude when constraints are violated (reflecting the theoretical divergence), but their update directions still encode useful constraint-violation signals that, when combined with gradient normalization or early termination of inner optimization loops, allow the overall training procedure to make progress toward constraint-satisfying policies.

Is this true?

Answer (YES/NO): NO